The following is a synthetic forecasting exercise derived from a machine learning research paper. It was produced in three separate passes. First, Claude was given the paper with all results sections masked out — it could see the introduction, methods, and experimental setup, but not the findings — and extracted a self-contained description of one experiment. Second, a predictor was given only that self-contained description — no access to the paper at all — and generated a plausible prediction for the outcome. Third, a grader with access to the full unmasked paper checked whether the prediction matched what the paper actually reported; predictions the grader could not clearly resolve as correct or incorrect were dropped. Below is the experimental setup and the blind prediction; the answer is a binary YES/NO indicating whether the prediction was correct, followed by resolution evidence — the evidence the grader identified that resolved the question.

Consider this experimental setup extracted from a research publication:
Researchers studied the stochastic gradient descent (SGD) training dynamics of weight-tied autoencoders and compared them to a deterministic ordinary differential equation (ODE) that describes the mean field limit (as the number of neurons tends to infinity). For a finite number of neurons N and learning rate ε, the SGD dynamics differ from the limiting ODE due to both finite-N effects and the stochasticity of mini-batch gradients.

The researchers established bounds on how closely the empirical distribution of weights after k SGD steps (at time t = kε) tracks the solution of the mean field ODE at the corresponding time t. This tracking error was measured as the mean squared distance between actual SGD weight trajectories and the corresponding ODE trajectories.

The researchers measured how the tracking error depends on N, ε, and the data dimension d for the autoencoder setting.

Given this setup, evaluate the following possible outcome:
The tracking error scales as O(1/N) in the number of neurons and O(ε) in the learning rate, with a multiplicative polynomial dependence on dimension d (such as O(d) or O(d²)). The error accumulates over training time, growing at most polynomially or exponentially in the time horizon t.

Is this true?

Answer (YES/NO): NO